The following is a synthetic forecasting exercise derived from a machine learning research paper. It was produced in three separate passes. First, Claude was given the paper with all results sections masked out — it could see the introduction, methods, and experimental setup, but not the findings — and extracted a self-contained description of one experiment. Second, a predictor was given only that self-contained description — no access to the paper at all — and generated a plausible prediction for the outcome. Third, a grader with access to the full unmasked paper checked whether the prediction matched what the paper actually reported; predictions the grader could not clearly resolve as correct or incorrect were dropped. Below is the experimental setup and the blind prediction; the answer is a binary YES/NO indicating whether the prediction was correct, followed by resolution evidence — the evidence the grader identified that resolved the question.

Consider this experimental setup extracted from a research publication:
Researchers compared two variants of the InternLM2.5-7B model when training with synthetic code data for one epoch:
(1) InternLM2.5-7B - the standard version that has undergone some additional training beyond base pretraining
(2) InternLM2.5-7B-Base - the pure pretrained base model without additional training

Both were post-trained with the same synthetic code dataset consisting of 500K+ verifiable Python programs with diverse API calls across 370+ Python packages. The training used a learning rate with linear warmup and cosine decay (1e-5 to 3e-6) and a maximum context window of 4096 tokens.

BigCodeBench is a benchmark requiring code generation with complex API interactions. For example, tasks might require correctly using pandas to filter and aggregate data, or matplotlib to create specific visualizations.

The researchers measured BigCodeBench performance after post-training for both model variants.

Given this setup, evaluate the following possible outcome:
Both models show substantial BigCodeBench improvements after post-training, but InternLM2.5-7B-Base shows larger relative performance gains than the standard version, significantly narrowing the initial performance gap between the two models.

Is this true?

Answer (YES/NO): NO